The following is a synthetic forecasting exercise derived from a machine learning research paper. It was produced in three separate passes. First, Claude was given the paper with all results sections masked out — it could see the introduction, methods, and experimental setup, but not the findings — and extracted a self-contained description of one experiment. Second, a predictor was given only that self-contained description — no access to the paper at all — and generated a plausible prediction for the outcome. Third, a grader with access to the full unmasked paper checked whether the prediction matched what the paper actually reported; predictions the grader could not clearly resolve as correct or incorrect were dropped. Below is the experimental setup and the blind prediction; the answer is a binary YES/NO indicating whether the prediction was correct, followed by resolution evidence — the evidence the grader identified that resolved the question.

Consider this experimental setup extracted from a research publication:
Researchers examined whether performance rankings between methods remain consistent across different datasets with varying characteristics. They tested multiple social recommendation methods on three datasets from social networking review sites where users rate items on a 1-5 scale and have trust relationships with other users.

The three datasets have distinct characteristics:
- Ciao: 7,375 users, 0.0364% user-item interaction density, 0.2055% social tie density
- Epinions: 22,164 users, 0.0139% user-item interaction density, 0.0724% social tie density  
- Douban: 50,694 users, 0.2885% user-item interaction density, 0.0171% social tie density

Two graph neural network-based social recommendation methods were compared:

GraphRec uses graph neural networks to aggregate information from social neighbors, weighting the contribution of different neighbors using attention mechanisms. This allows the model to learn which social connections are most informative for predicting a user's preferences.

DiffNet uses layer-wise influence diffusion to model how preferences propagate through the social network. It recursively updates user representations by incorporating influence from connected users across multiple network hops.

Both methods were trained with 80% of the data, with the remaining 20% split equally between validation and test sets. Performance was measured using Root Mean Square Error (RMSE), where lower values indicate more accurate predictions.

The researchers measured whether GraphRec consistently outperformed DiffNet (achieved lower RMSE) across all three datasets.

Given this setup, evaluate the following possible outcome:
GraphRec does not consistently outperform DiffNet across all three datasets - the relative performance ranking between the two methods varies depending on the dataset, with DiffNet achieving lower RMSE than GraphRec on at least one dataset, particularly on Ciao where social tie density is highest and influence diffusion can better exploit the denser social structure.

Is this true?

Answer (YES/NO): NO